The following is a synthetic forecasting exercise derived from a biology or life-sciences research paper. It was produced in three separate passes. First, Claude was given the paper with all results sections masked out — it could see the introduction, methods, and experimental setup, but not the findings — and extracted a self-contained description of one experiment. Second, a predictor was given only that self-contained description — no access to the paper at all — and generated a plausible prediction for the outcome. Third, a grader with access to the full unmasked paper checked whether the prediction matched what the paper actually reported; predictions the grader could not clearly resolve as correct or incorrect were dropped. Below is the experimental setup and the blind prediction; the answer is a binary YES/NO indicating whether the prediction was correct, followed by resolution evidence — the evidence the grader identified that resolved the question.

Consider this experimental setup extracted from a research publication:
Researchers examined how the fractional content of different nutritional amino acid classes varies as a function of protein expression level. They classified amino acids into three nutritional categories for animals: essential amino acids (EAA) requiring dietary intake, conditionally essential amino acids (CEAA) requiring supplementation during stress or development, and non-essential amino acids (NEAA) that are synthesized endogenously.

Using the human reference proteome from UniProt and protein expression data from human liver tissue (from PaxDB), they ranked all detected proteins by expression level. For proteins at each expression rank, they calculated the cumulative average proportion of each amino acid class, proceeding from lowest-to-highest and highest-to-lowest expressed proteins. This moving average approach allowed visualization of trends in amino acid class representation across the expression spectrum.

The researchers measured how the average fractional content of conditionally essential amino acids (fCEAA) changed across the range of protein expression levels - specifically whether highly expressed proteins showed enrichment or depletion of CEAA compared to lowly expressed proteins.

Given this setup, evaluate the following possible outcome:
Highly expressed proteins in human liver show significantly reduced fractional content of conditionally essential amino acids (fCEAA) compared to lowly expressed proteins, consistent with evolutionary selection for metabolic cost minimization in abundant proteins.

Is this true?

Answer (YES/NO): NO